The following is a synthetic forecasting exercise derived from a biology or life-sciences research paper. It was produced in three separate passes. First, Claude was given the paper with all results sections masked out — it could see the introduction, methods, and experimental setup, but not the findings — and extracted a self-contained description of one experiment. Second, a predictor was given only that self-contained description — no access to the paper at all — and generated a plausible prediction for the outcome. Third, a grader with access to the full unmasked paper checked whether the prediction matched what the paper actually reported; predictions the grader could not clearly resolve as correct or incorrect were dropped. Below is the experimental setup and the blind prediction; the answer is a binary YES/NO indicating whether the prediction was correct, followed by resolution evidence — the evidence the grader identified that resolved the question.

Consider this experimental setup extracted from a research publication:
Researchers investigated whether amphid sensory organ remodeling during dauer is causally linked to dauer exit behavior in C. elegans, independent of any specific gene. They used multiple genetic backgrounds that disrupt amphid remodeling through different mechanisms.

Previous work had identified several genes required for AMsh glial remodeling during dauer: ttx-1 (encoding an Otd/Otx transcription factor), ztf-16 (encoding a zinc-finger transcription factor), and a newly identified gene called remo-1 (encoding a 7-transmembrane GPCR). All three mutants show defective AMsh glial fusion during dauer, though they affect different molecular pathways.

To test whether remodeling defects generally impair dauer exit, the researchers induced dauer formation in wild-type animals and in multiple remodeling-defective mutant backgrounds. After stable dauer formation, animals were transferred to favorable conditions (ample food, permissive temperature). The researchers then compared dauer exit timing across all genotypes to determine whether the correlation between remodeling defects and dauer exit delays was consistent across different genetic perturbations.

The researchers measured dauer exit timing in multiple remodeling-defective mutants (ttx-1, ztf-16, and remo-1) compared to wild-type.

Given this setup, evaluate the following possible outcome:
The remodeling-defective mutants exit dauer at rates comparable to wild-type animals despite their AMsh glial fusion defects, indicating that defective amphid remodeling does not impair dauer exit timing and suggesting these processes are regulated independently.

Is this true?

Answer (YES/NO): NO